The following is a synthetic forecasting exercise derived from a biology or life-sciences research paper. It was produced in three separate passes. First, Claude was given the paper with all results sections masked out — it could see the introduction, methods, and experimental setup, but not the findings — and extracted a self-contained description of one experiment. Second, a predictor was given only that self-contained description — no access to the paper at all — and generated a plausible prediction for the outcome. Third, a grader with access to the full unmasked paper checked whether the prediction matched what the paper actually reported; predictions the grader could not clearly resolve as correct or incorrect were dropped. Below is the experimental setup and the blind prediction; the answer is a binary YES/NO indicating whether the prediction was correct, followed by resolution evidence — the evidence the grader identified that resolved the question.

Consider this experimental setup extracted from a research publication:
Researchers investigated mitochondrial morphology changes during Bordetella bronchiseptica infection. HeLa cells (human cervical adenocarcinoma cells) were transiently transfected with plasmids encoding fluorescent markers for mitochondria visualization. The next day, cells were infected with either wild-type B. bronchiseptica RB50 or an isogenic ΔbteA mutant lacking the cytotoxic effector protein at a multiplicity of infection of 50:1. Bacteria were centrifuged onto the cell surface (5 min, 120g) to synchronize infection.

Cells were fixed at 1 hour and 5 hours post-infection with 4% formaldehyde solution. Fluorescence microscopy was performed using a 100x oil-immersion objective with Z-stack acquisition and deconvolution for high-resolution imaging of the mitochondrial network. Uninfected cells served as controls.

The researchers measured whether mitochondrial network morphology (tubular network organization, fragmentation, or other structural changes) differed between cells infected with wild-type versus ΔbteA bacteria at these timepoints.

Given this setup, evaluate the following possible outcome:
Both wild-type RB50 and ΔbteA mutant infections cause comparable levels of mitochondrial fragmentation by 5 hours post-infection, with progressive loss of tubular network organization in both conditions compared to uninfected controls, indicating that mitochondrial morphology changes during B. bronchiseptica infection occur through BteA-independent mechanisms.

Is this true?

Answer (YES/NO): NO